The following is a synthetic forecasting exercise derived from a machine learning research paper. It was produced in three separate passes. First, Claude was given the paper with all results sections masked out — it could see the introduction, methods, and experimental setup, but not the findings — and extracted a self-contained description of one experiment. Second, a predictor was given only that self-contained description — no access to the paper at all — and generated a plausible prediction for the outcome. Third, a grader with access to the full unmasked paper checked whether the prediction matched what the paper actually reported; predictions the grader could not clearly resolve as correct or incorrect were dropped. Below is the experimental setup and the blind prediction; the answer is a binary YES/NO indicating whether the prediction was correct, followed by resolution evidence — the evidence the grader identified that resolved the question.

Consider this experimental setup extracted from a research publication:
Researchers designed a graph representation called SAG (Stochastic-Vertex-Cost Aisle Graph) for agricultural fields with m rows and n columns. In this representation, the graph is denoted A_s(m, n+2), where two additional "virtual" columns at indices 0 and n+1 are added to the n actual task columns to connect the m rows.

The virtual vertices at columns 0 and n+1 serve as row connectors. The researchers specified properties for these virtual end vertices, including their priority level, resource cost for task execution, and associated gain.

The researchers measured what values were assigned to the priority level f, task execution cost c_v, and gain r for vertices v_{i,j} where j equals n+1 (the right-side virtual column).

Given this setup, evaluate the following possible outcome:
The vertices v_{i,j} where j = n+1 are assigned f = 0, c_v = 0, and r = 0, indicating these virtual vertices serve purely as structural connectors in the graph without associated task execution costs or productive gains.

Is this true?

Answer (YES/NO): YES